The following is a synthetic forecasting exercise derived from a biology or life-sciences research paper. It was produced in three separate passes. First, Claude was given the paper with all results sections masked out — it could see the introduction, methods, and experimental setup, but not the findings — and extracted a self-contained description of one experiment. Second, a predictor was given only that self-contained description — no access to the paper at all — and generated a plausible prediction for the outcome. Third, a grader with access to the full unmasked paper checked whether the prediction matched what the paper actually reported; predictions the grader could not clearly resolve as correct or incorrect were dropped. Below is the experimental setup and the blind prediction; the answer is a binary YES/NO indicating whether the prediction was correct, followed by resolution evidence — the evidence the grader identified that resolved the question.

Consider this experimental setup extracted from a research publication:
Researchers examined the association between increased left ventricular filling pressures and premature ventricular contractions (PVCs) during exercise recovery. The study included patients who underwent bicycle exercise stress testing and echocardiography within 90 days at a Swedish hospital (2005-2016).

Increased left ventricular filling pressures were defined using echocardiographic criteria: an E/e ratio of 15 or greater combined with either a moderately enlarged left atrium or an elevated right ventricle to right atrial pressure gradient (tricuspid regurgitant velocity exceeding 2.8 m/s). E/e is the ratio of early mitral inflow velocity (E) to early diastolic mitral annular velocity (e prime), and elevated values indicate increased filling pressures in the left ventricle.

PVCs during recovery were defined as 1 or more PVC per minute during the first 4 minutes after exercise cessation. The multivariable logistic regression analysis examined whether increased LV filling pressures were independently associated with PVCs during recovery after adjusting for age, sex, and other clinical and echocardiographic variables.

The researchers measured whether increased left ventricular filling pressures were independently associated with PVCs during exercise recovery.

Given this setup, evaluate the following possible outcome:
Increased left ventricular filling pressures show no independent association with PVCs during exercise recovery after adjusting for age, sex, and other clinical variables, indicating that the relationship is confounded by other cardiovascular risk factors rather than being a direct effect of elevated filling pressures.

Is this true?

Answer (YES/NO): YES